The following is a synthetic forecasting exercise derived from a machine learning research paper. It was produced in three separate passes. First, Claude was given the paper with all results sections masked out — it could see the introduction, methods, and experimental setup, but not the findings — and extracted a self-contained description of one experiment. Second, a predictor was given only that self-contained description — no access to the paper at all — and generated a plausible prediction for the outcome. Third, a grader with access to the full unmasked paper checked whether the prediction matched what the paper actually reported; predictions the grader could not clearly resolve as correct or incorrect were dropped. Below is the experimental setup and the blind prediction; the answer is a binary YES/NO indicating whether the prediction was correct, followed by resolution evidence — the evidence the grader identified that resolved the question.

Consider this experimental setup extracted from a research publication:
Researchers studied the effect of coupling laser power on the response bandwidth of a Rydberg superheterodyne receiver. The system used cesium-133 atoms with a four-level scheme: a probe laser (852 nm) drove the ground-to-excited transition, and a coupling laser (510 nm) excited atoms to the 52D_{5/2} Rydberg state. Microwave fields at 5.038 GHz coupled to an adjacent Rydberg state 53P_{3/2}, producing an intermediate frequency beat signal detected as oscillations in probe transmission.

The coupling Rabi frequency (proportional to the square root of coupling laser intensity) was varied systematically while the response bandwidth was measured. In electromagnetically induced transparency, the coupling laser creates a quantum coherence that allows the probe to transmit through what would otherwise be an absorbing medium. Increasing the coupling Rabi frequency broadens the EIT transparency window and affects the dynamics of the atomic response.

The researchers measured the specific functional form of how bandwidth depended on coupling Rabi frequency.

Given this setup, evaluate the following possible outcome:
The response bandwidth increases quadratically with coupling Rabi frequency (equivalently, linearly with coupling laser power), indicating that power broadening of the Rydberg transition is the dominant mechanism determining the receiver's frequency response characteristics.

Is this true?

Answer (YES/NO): YES